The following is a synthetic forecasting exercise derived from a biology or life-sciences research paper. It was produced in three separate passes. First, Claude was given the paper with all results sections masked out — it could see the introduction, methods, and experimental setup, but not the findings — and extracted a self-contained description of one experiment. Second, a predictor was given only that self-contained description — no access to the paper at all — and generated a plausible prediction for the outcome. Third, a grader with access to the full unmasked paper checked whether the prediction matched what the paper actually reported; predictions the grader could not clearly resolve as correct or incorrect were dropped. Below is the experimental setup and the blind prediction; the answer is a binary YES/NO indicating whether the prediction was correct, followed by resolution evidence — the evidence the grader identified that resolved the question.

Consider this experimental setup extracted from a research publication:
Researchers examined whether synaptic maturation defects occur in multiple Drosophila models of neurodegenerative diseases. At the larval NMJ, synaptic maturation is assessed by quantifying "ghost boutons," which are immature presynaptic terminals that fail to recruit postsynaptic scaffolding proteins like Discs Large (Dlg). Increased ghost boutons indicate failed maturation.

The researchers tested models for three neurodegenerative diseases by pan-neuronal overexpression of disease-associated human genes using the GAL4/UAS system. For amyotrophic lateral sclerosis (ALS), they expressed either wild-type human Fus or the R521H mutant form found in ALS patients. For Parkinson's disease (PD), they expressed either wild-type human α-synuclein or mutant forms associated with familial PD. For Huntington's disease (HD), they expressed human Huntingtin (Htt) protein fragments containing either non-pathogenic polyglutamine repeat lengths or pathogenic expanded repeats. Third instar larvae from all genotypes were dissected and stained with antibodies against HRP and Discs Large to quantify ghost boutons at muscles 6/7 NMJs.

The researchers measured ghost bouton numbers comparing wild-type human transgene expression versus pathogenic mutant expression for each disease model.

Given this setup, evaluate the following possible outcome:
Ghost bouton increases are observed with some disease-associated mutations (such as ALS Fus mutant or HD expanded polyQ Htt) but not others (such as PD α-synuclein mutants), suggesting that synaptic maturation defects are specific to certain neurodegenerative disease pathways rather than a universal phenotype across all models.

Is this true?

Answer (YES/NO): NO